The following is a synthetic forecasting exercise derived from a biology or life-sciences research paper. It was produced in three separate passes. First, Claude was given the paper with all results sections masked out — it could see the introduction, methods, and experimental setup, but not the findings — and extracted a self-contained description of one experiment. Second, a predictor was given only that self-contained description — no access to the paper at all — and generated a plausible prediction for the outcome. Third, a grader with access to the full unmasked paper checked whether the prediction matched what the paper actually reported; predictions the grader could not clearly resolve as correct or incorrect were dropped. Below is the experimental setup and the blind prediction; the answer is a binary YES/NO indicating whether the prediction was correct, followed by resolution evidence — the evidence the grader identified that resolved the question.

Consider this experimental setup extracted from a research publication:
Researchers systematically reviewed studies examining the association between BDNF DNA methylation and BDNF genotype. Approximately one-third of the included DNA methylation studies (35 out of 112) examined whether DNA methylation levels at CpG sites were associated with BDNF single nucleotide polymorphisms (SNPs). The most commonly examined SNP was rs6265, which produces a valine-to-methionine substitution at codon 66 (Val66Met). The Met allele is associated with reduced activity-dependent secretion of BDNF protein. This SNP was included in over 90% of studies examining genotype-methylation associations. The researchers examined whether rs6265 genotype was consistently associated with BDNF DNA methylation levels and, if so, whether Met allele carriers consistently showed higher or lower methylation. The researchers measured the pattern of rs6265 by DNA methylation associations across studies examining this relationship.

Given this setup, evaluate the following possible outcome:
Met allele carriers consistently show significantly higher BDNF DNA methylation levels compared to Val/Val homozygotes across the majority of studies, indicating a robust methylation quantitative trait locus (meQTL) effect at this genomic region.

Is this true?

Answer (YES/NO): NO